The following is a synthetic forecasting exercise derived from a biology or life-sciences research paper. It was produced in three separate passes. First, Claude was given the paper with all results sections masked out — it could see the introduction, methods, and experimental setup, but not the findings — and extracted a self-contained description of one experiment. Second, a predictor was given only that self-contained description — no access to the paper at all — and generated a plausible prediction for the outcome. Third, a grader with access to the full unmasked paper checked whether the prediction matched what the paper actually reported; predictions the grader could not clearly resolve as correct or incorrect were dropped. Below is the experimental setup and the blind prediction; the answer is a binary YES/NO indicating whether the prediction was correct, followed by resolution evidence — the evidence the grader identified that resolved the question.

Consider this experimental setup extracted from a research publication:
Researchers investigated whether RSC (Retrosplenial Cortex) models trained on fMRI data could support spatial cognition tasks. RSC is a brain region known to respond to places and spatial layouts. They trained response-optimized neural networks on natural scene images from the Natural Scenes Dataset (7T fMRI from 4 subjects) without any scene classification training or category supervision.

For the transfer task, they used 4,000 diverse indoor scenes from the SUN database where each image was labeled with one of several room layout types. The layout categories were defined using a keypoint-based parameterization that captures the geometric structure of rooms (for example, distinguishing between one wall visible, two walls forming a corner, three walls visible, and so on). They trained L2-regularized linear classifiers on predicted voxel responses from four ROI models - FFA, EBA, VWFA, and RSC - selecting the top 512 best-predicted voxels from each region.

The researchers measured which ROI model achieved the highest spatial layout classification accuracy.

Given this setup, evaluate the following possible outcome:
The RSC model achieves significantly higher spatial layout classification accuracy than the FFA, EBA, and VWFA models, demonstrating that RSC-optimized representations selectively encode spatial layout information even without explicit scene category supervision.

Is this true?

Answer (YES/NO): YES